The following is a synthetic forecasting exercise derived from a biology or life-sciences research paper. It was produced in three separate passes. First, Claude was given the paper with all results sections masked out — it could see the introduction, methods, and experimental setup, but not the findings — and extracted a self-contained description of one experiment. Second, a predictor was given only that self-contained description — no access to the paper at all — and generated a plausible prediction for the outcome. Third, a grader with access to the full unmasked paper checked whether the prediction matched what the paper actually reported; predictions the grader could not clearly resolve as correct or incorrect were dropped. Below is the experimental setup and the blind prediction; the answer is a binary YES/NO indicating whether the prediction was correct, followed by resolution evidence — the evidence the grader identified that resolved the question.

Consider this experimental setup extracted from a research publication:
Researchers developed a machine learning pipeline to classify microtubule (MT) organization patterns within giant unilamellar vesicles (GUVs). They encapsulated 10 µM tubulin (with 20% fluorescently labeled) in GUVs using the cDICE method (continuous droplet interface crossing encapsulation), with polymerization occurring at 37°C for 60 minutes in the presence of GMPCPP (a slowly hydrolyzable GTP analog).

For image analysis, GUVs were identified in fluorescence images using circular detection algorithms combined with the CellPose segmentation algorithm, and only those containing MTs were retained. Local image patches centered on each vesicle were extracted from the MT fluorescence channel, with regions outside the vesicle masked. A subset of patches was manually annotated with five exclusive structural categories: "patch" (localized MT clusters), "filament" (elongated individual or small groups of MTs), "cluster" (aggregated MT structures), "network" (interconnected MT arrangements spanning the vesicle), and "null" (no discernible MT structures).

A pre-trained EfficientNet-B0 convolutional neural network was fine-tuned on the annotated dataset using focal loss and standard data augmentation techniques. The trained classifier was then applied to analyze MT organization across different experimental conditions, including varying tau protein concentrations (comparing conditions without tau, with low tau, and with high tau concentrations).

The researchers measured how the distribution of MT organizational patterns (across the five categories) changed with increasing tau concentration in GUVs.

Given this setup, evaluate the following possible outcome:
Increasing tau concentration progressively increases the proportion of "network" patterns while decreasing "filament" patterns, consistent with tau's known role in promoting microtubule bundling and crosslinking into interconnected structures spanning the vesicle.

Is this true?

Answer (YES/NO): NO